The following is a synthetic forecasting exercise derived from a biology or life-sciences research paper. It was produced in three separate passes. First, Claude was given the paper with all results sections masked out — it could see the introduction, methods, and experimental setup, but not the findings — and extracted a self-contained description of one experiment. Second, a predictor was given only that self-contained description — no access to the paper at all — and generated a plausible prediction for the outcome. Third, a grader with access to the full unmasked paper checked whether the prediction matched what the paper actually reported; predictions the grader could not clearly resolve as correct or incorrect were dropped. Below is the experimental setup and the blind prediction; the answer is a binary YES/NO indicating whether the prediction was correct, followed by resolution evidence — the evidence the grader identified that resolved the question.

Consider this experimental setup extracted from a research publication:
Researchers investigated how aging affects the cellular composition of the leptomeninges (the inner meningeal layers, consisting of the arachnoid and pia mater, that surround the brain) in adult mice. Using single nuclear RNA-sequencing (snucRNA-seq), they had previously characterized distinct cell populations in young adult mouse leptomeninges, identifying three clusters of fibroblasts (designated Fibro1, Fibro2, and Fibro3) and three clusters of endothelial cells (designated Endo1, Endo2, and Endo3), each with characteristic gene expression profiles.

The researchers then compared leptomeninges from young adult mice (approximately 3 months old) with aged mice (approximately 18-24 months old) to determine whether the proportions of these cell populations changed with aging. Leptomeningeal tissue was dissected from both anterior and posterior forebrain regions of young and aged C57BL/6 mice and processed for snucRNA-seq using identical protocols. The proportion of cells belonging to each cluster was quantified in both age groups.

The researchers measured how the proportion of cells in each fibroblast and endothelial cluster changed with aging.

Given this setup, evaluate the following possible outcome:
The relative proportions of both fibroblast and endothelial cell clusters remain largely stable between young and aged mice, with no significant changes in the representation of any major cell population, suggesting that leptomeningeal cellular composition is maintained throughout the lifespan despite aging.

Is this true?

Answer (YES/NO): NO